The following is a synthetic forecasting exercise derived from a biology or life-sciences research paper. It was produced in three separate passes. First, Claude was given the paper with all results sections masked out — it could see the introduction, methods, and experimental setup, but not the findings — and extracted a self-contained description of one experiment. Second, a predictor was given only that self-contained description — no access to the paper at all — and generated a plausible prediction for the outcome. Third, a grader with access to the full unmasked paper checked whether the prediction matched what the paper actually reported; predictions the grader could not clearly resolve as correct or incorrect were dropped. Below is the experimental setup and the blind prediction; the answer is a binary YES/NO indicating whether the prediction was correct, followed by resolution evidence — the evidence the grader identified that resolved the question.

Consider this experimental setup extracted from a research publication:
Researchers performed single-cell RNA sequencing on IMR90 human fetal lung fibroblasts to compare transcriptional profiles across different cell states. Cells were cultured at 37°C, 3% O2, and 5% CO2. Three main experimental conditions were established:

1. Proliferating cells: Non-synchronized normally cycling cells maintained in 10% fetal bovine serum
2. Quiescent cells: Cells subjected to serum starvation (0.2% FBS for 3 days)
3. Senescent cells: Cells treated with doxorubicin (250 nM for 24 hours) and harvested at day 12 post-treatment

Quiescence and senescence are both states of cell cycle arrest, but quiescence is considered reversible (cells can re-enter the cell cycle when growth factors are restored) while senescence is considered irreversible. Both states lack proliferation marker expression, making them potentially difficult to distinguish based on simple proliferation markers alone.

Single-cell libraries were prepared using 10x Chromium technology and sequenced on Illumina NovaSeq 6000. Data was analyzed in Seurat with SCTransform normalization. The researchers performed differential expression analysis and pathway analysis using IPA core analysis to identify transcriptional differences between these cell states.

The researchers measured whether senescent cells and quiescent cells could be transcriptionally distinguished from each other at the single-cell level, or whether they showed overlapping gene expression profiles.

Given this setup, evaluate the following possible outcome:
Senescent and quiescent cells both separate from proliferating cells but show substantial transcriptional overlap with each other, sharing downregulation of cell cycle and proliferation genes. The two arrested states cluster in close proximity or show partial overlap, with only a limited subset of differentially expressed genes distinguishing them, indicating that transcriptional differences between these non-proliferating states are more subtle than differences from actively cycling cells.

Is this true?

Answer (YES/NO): NO